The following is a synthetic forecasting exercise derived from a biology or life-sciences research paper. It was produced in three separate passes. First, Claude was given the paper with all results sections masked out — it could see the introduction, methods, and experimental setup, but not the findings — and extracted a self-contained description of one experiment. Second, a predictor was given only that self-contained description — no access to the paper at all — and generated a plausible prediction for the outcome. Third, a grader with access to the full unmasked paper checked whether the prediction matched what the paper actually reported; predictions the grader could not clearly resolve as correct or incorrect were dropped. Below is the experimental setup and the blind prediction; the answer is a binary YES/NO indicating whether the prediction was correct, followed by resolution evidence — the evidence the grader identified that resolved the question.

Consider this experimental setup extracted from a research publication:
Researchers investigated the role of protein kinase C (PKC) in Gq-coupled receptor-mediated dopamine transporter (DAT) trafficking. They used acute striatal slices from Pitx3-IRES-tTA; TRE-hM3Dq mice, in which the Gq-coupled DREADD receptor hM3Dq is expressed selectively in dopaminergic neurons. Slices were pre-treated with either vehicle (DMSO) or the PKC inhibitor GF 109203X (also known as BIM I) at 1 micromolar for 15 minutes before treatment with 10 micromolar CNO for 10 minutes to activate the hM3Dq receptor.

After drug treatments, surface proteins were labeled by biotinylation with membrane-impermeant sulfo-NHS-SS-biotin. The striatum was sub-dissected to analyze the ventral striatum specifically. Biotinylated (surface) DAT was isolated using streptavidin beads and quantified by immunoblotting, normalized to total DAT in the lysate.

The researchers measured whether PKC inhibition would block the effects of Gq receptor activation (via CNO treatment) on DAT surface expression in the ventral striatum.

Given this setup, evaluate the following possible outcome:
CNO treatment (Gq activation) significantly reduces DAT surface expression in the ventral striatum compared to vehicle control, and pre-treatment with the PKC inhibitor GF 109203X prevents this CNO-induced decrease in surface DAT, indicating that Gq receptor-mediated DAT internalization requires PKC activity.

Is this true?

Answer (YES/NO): NO